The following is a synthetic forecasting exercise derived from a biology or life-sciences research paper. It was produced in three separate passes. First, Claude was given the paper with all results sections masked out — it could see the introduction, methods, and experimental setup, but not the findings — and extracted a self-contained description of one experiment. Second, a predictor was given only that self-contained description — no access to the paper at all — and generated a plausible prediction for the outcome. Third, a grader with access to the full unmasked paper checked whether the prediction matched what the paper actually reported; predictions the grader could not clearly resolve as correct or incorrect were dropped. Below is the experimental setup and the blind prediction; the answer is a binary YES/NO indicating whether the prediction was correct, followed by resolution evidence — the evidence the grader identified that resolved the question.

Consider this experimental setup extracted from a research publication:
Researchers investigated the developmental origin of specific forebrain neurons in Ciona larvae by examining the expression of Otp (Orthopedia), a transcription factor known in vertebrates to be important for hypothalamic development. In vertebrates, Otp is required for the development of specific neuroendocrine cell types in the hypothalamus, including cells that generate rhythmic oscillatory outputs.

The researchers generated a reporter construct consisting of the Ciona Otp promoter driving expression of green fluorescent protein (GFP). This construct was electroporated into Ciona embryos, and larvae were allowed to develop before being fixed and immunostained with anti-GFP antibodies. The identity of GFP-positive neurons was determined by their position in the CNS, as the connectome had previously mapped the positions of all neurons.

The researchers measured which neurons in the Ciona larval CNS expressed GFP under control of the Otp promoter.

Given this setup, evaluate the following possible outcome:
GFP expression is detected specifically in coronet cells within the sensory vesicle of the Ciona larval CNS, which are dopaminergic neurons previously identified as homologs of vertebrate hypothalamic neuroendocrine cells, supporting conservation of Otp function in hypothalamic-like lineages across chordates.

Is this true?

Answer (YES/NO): NO